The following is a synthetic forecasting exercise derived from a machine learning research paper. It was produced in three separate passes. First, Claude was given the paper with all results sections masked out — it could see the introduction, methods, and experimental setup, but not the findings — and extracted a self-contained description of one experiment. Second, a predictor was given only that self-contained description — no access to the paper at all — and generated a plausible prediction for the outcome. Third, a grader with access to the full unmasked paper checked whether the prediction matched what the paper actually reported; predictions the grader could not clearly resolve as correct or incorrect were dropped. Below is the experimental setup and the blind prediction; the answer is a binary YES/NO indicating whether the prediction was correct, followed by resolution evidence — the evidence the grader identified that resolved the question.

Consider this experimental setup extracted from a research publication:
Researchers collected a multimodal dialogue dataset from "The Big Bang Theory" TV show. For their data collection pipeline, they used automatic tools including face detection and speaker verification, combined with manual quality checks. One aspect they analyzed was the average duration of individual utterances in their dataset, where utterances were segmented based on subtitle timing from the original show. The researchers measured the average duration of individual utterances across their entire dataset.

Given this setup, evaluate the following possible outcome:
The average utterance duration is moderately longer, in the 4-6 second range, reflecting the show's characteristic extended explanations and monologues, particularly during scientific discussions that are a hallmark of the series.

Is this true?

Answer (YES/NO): NO